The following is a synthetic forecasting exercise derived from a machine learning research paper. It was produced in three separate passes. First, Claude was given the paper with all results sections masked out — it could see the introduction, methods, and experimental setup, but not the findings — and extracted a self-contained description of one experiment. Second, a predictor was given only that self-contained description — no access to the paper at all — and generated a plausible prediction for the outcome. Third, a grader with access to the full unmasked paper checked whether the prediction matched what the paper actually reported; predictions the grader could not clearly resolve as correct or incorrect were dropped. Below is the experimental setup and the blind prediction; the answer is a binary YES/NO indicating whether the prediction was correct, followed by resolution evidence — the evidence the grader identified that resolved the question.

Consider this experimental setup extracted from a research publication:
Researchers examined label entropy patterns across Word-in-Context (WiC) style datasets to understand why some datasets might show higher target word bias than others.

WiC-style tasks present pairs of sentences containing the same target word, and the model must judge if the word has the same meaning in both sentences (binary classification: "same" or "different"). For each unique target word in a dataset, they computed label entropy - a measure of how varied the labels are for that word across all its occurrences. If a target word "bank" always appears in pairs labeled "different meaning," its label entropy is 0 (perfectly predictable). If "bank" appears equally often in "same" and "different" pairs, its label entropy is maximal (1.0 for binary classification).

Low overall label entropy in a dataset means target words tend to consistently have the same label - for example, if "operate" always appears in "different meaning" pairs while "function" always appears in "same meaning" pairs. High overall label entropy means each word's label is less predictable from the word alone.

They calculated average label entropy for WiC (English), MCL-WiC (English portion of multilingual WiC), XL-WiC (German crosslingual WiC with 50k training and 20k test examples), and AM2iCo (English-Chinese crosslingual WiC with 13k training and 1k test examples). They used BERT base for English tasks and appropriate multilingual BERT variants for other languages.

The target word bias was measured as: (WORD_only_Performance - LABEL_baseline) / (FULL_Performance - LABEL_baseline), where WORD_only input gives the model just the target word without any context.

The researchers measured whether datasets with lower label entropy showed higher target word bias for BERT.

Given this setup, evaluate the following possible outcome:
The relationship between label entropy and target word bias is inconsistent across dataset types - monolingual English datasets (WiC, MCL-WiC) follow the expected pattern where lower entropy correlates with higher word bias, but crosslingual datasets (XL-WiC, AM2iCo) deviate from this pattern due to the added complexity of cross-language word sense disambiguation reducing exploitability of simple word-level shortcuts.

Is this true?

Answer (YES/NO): NO